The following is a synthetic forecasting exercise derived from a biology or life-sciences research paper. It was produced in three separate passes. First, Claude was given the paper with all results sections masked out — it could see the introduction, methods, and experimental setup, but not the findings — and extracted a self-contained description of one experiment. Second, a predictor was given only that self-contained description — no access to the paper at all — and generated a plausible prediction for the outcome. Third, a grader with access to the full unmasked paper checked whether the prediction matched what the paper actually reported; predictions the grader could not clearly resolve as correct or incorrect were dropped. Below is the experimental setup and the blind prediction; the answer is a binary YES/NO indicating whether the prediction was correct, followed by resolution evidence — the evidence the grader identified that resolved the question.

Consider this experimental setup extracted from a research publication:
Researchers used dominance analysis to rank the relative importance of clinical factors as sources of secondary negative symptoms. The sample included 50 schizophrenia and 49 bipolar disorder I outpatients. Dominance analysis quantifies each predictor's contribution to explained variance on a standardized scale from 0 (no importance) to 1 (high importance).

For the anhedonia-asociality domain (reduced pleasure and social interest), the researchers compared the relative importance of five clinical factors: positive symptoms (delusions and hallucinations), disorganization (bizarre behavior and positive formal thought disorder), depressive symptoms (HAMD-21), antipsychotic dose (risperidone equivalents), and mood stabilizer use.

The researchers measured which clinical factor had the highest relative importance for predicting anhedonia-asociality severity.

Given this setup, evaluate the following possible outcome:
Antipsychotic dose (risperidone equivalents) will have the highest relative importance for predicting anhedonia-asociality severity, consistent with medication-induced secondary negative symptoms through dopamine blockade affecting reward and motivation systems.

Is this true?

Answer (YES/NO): NO